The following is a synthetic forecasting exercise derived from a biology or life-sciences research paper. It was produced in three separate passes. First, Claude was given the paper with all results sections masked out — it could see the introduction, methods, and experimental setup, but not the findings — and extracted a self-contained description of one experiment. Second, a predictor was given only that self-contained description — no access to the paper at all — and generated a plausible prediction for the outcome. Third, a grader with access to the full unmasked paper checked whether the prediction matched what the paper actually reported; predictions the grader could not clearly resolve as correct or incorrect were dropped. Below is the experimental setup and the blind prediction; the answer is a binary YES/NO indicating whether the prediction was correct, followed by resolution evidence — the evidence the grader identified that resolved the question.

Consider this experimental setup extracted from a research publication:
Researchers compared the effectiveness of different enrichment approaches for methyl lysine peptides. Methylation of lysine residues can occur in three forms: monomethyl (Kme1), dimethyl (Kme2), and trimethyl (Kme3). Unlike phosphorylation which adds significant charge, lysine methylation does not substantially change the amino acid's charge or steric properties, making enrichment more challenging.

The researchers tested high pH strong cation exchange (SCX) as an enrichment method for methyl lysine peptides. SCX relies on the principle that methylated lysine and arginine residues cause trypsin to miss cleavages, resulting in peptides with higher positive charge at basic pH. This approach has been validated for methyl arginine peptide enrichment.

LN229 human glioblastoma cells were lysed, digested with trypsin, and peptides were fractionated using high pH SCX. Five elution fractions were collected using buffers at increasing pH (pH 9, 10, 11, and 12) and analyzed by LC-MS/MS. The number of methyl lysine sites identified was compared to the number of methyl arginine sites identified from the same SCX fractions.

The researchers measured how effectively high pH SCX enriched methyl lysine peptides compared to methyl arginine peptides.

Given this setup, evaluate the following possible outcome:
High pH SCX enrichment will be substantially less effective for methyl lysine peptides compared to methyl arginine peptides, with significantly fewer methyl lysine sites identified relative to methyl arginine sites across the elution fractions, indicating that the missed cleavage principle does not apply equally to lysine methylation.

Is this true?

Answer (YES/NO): NO